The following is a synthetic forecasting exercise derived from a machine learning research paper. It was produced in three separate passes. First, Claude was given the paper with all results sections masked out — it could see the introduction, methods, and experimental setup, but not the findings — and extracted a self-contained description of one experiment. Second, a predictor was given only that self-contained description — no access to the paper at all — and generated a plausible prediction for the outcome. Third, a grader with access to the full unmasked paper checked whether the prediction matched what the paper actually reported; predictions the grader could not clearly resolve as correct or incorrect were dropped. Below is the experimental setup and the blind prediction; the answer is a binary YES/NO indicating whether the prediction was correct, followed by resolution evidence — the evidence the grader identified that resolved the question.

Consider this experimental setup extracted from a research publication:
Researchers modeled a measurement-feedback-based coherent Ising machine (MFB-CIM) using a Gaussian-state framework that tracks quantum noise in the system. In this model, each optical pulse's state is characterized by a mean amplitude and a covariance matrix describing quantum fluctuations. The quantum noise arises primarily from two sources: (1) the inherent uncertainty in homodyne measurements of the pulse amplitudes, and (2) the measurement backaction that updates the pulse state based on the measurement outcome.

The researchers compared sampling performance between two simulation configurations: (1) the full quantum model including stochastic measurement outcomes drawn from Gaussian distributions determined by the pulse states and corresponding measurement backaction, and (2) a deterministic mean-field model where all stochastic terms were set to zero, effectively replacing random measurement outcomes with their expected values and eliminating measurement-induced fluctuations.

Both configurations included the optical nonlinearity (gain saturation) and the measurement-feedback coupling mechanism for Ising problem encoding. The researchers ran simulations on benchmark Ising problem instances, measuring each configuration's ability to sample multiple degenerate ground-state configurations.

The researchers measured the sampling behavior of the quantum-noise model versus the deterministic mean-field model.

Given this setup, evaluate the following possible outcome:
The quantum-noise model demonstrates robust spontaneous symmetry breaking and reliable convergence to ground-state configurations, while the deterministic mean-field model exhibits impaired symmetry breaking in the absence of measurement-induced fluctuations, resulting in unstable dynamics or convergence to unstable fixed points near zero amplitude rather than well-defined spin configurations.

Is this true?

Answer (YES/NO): NO